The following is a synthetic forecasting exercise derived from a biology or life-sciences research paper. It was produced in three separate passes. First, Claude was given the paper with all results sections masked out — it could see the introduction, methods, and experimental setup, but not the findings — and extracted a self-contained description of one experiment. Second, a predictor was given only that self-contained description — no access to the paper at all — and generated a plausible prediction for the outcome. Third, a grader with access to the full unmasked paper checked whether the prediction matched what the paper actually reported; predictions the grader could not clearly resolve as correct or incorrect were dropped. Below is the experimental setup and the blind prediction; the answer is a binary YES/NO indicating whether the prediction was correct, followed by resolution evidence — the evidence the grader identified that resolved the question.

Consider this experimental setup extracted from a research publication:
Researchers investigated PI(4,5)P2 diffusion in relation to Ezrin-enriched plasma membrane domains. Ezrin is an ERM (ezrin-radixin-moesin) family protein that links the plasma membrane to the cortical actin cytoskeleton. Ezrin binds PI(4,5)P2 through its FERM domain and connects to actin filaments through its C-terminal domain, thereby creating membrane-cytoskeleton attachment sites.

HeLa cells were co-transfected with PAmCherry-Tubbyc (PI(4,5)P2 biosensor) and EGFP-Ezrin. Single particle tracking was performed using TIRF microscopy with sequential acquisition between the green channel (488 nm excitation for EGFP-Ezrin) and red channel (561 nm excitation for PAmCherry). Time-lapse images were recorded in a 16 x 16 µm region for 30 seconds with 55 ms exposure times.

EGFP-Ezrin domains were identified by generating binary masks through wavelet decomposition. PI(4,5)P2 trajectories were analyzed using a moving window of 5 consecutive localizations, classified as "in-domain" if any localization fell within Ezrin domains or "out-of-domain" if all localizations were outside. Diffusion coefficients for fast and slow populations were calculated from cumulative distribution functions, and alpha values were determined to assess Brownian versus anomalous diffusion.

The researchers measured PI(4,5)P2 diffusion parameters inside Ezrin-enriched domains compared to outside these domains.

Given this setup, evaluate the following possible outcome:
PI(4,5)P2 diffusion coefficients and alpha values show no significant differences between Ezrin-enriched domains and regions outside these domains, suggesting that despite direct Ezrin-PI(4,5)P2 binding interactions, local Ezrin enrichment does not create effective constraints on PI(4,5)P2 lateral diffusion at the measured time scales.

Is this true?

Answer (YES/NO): YES